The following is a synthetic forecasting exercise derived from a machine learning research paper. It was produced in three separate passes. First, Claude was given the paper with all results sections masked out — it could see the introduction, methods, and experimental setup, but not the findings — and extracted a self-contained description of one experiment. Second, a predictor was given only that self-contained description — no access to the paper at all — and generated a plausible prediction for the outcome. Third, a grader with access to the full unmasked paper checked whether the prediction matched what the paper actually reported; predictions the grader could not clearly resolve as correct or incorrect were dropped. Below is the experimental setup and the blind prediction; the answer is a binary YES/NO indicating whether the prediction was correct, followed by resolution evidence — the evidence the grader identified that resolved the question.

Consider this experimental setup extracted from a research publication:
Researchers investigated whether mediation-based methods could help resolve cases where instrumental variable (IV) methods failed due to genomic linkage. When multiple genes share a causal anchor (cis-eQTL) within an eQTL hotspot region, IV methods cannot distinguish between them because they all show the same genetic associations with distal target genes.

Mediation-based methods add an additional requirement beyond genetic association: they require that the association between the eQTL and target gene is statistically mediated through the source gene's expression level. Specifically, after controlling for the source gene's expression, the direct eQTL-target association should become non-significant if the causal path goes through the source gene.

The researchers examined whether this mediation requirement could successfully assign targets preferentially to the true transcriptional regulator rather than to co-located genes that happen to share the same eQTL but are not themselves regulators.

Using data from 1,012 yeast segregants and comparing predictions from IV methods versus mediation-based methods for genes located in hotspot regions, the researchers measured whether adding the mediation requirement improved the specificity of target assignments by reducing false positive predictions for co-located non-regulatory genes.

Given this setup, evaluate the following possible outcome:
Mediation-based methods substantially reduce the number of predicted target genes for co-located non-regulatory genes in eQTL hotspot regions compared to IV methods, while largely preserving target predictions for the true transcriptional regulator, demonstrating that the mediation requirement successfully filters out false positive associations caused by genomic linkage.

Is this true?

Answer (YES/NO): YES